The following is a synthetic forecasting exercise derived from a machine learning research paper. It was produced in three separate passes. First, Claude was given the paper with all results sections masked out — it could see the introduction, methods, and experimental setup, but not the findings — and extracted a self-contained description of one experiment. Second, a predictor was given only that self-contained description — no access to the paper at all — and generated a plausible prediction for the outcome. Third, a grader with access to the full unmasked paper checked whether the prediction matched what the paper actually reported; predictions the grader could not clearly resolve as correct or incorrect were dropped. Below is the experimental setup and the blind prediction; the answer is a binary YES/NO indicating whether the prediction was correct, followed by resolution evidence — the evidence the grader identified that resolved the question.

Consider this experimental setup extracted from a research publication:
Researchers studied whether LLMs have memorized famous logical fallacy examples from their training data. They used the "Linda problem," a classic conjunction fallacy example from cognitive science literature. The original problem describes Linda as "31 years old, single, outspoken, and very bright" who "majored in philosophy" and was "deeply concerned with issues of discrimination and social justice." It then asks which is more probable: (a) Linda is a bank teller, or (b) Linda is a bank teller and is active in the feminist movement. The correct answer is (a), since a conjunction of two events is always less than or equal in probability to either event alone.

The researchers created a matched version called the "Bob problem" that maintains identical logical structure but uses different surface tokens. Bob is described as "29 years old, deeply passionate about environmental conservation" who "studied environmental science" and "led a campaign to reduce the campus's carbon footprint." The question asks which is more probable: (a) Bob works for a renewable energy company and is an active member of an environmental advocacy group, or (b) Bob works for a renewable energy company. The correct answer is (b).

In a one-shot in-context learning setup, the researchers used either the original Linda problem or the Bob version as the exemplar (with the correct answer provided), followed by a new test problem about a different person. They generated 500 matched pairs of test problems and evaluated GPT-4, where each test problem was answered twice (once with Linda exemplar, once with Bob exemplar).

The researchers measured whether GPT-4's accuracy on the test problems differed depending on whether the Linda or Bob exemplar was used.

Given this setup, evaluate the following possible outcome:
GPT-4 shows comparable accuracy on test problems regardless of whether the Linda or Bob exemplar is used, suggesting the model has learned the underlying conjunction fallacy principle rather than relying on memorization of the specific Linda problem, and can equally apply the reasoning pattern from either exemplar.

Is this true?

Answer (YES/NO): NO